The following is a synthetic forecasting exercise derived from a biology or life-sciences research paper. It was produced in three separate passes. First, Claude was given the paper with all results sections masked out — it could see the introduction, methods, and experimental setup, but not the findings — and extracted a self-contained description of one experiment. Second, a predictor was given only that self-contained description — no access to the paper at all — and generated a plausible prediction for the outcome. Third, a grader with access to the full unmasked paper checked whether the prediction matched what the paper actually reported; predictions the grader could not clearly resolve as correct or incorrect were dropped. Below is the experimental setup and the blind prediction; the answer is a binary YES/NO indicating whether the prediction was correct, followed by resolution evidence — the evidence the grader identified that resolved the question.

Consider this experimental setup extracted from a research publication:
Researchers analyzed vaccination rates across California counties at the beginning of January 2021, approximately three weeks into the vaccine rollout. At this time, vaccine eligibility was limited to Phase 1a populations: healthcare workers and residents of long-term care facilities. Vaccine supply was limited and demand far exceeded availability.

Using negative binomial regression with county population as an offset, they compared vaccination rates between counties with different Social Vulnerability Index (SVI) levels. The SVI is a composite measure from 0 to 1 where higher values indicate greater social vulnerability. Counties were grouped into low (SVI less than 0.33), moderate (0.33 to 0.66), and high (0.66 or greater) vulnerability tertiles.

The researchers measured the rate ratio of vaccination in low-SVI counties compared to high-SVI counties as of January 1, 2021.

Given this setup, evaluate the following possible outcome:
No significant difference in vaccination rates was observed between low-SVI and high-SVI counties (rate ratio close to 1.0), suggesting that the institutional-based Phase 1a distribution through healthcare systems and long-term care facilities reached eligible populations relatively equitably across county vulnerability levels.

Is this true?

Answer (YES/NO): NO